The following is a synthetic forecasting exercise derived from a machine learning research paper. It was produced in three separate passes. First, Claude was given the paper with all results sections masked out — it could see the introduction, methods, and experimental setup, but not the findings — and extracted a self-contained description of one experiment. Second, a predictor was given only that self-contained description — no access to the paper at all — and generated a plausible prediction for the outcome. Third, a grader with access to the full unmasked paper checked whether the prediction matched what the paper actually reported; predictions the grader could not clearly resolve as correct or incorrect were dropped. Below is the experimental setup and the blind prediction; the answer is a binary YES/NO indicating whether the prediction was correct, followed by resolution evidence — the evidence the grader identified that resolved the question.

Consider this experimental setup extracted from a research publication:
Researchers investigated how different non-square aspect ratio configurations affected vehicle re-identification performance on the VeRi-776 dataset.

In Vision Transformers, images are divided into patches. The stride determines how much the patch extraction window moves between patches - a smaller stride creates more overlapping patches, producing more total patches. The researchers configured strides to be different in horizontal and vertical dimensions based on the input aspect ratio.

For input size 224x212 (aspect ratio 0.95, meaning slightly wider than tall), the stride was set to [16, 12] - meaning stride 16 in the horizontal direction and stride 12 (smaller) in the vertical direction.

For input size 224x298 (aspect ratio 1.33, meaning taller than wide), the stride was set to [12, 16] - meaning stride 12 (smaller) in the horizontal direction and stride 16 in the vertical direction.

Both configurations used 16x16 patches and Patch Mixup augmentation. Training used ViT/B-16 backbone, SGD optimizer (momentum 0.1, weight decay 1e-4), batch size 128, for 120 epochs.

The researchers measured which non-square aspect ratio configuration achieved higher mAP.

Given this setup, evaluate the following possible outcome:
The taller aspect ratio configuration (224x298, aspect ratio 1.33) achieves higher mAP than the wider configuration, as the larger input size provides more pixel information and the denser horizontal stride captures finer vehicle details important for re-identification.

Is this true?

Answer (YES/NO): YES